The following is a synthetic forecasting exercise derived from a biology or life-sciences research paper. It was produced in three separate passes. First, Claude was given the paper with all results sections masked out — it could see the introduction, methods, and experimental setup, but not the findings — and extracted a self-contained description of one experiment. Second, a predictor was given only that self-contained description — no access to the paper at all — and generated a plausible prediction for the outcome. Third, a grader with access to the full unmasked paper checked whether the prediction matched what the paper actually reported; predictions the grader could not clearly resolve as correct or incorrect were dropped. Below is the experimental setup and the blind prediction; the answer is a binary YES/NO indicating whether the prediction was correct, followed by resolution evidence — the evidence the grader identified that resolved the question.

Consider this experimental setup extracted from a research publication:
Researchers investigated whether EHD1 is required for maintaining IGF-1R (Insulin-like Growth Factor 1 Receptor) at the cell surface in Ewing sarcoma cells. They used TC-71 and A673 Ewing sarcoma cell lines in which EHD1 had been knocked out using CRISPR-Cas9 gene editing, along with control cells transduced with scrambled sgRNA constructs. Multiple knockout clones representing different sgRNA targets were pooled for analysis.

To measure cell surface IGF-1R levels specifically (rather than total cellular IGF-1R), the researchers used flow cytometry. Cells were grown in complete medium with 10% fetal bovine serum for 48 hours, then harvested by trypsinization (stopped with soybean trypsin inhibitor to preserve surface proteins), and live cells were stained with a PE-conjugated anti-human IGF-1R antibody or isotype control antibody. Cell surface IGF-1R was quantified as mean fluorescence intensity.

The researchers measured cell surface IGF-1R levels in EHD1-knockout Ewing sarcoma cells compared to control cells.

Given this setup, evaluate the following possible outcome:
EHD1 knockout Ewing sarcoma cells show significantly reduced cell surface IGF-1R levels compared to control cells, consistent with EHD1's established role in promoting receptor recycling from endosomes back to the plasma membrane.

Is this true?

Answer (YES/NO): YES